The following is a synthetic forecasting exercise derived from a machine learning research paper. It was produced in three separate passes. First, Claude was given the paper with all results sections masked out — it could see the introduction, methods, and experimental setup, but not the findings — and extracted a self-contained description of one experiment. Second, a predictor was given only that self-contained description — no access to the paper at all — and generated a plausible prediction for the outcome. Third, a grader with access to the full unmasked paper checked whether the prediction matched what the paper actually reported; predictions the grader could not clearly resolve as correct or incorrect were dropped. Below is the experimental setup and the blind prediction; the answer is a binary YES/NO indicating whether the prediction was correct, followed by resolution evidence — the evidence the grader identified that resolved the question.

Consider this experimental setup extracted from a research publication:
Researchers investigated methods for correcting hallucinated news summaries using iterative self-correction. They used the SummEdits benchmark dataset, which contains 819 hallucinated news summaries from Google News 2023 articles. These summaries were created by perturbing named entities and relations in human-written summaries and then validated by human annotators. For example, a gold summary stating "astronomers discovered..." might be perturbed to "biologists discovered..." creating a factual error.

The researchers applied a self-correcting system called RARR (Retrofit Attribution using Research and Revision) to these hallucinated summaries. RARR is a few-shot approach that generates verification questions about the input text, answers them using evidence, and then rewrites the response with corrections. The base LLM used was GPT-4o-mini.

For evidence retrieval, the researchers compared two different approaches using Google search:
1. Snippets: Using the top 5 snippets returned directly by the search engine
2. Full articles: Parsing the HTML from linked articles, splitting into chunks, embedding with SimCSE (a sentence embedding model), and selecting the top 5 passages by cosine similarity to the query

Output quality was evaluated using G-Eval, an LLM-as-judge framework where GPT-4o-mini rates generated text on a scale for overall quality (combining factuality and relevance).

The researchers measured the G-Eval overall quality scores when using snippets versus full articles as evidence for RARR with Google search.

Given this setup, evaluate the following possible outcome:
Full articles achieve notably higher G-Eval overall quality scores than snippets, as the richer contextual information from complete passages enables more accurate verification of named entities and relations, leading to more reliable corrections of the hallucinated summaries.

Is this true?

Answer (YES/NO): NO